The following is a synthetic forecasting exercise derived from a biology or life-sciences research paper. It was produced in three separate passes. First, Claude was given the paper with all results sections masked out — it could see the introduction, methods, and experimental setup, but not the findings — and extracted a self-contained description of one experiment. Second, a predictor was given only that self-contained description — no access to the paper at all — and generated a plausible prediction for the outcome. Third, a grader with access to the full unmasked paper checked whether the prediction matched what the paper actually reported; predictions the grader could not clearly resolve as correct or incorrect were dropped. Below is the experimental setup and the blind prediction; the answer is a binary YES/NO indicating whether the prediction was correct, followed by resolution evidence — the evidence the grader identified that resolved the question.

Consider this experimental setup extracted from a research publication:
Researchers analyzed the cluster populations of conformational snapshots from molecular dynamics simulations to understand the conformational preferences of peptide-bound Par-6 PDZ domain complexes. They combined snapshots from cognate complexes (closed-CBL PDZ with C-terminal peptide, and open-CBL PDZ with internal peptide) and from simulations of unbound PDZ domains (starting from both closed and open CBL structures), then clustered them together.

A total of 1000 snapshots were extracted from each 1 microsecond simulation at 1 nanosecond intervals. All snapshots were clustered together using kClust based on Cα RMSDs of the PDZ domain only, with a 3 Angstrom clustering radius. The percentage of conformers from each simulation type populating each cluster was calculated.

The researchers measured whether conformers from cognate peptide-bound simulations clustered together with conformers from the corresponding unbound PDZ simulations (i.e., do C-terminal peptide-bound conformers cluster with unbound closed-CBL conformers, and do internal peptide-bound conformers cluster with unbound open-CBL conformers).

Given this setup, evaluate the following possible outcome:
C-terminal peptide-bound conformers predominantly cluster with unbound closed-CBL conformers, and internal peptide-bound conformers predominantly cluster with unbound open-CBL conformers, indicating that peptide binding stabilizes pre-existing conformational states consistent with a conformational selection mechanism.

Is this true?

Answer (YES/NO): NO